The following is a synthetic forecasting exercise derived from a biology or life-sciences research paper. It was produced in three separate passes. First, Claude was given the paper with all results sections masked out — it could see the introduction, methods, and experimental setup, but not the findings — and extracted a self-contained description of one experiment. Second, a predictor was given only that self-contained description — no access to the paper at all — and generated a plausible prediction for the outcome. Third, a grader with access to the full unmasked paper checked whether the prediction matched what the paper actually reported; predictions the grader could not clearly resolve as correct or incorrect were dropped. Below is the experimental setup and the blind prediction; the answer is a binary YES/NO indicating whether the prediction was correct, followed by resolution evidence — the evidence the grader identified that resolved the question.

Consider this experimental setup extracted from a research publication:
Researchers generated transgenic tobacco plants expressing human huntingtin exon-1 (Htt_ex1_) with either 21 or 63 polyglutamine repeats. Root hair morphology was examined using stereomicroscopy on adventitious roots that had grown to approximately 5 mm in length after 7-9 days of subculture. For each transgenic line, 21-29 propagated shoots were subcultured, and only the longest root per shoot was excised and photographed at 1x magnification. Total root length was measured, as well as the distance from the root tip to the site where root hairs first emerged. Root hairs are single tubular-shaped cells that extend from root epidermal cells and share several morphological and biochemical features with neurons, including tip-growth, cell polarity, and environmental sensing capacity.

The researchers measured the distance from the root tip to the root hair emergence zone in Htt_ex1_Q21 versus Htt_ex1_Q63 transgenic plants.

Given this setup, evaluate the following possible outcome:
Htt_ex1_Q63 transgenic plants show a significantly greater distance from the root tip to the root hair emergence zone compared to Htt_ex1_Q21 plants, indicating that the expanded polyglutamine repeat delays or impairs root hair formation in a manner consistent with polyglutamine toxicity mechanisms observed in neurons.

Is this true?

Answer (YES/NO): NO